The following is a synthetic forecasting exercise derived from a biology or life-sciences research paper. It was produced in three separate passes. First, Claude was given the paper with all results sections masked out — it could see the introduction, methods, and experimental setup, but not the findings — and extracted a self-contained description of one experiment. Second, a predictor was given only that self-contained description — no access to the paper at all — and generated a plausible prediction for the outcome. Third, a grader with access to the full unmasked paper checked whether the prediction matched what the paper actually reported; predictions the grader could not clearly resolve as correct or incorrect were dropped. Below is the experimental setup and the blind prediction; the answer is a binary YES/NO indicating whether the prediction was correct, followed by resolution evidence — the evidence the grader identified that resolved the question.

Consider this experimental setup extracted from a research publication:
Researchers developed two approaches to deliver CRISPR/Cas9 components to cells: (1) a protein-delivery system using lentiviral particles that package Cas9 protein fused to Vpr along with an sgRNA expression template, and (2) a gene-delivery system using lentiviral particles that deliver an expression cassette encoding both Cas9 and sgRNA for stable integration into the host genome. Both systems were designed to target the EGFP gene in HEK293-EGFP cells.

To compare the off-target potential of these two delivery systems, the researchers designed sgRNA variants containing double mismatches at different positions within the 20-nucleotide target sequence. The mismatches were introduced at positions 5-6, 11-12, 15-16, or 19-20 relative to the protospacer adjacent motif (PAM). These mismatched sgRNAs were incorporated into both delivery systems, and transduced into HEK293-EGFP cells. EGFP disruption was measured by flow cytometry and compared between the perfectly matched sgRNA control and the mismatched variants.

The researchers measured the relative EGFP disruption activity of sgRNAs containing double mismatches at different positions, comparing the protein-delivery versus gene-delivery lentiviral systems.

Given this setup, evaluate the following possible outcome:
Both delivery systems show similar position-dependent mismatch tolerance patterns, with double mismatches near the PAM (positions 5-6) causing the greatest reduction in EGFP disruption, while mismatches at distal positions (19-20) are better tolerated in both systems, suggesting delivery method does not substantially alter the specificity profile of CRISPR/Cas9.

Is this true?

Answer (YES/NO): NO